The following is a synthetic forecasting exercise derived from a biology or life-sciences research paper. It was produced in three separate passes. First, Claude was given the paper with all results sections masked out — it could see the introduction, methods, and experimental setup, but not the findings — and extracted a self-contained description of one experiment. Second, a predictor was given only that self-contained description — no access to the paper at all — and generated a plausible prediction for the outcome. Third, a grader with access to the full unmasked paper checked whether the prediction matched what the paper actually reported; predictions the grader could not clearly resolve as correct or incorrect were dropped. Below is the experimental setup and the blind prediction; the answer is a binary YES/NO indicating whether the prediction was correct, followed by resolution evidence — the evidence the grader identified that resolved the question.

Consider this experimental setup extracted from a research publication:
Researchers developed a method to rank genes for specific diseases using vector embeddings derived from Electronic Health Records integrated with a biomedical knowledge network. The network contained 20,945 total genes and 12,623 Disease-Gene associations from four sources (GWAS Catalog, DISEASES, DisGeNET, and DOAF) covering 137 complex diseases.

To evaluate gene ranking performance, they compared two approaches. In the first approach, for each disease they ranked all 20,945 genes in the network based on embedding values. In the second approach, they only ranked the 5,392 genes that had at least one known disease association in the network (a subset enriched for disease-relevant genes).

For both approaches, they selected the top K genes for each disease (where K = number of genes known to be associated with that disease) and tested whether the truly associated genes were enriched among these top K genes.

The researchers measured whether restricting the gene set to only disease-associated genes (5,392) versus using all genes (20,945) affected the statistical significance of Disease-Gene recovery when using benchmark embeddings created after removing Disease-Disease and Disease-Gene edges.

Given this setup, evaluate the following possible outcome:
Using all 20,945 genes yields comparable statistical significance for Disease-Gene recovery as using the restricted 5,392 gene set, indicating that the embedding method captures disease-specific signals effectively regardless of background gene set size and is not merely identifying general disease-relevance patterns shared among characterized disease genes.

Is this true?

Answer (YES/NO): NO